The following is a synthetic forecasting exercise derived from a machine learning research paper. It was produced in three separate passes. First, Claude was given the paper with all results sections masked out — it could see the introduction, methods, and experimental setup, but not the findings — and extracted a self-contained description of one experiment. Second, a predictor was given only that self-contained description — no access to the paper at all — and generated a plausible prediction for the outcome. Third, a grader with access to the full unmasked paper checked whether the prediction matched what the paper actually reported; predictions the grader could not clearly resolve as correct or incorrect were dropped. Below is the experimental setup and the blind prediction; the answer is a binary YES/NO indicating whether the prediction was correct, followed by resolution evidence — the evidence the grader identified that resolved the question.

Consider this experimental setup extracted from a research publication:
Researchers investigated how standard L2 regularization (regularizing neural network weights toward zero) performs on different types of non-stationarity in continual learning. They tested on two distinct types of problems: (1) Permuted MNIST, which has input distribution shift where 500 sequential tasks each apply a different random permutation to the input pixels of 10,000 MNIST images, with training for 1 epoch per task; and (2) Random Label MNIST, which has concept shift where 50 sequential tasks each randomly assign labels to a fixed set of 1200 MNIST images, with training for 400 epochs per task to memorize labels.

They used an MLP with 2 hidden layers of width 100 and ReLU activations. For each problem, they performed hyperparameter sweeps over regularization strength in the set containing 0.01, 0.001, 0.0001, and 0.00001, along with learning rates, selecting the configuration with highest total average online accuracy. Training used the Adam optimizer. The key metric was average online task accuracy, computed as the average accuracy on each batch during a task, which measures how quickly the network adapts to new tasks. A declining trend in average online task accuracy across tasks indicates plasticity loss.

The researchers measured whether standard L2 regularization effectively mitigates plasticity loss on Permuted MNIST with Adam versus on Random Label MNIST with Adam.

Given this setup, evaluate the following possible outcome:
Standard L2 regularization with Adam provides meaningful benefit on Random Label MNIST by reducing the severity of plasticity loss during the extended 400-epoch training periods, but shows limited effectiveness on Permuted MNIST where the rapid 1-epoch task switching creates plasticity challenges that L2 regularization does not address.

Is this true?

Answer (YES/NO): NO